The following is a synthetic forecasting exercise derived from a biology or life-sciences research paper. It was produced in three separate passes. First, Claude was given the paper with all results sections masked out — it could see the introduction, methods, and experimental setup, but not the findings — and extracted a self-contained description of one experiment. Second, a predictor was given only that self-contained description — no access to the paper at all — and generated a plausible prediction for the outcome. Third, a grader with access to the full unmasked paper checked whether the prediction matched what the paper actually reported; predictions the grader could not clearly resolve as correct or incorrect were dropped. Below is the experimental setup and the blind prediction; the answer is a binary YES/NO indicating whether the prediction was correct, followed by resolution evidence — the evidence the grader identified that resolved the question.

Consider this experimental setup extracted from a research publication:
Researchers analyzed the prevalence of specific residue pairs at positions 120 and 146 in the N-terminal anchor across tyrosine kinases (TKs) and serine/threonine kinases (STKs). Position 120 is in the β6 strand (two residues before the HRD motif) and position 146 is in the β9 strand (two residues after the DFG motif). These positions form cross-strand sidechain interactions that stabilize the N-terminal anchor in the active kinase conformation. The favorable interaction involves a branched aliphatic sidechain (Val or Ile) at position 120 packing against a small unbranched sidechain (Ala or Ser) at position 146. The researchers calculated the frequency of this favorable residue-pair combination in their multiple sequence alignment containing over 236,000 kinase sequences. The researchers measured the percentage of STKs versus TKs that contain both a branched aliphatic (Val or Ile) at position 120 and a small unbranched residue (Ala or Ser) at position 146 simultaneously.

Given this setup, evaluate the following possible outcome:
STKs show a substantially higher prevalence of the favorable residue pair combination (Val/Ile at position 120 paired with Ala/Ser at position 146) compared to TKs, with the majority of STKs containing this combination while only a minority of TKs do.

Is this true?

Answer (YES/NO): YES